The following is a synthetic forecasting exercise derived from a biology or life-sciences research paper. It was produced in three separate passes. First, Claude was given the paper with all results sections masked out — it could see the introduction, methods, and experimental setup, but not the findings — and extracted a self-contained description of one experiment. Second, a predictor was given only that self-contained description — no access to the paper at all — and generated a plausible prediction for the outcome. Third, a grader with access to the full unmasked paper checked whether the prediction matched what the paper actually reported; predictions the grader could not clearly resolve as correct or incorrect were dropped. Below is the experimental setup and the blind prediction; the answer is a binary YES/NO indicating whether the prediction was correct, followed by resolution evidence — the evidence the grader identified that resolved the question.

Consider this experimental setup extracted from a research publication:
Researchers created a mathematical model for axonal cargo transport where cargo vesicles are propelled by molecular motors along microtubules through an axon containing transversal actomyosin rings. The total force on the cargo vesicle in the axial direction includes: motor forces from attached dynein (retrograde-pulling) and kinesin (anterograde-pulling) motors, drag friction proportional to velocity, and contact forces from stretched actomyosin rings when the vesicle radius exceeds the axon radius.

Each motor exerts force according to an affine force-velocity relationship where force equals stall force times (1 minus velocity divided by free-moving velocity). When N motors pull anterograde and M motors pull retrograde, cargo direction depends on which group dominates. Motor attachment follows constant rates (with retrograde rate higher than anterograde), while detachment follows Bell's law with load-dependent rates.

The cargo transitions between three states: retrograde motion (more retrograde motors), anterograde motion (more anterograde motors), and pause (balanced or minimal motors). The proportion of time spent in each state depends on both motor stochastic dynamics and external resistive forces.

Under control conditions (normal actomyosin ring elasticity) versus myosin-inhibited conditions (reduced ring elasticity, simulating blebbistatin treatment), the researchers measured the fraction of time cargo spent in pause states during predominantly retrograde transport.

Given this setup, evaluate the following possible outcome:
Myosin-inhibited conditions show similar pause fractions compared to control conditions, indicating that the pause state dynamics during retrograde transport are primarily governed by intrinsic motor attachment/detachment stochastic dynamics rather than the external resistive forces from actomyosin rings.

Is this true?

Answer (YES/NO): NO